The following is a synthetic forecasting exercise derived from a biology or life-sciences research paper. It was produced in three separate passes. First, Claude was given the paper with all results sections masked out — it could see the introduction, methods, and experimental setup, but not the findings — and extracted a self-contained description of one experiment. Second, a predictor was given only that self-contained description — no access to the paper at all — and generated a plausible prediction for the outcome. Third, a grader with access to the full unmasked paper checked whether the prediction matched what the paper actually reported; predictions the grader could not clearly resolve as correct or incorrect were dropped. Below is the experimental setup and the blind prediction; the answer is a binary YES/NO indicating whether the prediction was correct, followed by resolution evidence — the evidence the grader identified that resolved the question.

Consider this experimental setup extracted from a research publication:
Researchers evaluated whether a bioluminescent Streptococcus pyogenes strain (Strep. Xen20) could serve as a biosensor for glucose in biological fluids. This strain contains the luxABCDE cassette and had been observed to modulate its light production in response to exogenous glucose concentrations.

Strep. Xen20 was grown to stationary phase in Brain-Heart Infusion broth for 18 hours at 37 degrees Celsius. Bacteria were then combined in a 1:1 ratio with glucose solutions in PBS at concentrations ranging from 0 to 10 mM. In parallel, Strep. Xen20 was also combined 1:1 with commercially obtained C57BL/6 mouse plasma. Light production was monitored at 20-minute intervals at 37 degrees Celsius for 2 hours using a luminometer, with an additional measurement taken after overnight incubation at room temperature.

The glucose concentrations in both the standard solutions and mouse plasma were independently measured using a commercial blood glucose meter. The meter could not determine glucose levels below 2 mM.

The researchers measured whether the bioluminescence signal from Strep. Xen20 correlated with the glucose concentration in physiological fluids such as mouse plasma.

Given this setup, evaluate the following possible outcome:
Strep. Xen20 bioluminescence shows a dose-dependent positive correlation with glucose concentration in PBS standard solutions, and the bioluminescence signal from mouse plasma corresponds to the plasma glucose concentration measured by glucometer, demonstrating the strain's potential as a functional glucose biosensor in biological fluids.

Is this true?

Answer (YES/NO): NO